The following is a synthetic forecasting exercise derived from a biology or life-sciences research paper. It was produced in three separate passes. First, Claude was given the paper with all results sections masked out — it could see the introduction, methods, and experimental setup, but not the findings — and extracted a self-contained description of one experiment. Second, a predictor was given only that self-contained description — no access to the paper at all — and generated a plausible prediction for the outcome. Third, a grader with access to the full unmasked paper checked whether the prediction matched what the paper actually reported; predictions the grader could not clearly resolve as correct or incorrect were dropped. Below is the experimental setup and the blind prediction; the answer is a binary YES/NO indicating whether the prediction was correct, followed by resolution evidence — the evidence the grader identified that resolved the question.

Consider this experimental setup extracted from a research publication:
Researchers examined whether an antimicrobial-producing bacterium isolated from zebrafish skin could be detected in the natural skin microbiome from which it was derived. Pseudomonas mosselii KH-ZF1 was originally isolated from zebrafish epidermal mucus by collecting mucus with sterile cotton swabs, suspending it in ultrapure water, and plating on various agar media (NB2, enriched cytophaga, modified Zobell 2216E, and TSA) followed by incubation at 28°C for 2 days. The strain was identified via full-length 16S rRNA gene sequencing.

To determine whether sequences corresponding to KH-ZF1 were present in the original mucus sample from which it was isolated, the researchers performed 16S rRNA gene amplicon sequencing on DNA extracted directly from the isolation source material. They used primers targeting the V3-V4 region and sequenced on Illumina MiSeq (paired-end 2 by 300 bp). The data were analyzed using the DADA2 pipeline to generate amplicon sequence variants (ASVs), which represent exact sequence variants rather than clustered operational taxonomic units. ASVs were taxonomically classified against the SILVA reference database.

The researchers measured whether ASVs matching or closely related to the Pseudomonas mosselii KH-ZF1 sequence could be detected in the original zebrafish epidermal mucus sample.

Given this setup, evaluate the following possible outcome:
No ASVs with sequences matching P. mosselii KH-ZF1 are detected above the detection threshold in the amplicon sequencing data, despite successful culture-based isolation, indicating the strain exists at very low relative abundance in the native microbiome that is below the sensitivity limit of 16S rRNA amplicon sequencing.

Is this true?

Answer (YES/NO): NO